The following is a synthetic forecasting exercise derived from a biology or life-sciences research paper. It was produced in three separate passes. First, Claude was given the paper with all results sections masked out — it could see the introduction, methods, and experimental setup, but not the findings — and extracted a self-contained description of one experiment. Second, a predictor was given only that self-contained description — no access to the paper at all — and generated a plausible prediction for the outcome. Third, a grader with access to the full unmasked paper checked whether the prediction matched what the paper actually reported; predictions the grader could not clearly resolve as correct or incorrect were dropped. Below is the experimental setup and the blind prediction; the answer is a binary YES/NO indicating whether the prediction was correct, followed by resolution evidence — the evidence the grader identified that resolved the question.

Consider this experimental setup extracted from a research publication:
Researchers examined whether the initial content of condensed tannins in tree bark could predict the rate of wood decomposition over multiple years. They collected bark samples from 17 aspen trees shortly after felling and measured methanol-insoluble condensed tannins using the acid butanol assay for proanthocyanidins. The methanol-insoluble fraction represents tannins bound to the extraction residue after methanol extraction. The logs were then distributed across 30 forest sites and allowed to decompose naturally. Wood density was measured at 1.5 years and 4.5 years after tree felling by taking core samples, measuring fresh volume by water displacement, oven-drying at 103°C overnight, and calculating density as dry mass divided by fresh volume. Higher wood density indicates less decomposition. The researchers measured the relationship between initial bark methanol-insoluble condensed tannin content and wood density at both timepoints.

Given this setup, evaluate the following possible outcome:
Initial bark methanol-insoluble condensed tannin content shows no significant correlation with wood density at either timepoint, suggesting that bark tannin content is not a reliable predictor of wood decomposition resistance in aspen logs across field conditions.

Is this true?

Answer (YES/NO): NO